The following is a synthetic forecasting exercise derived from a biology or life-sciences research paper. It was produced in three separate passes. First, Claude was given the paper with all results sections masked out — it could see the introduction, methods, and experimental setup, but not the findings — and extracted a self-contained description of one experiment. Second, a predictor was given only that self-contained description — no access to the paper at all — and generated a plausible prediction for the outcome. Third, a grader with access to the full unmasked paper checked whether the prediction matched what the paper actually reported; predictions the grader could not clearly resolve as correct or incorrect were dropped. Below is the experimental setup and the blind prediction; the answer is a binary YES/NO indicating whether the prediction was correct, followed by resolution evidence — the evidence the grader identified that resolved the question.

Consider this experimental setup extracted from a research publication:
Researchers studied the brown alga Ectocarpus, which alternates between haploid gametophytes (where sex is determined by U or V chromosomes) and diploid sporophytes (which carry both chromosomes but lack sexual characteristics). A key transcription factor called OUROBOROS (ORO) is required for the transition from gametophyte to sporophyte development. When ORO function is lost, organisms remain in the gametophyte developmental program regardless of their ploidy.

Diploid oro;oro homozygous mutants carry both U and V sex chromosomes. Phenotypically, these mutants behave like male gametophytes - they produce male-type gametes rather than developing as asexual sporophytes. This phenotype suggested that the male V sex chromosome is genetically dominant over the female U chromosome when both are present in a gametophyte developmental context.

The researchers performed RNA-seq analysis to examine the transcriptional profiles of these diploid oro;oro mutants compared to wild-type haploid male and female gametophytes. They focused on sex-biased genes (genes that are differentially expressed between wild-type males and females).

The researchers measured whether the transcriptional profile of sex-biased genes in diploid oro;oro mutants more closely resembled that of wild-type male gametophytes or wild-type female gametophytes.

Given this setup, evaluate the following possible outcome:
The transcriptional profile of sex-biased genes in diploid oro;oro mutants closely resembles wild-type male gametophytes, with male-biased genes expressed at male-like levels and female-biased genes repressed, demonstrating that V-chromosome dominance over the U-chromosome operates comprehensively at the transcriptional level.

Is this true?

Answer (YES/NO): NO